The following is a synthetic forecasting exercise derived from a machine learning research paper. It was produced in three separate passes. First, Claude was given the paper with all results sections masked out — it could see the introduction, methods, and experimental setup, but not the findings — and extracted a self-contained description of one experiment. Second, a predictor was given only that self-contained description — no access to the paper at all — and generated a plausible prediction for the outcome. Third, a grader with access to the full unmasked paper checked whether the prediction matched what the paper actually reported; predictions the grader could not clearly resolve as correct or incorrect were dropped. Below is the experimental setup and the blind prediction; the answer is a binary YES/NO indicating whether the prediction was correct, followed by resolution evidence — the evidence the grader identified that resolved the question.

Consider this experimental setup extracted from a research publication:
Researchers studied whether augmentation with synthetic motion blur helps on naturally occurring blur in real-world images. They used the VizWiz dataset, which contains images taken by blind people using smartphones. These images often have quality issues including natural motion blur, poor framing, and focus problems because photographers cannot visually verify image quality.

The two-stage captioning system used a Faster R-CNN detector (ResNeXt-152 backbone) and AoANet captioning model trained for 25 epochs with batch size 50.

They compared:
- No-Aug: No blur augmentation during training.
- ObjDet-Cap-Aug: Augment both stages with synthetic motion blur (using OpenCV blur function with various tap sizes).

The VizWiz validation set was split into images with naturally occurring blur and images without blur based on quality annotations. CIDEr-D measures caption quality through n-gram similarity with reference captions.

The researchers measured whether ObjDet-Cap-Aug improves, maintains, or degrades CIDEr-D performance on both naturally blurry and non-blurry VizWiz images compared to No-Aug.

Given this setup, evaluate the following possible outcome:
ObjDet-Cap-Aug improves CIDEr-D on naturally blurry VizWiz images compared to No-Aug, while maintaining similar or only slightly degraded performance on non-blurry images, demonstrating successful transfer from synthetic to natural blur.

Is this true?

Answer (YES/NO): NO